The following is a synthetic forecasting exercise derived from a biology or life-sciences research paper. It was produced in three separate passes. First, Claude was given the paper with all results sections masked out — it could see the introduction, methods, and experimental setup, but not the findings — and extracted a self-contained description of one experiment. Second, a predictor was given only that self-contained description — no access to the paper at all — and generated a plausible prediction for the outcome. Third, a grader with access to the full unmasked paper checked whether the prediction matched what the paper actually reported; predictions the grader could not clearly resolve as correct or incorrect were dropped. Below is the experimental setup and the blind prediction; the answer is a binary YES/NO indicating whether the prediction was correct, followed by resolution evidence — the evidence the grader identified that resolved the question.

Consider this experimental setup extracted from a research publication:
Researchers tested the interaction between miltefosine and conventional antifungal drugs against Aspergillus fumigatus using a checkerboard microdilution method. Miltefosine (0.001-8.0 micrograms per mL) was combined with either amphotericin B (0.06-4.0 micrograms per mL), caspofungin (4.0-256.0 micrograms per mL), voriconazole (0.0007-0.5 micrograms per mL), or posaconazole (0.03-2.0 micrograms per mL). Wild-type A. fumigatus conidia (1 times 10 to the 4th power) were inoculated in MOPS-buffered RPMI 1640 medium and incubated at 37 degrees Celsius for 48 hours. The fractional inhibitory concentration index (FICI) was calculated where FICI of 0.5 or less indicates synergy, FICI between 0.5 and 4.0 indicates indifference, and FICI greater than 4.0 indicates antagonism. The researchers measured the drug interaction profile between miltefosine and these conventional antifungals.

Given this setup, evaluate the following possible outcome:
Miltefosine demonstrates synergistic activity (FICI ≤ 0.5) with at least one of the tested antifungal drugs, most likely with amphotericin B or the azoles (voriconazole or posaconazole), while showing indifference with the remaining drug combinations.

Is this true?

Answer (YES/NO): NO